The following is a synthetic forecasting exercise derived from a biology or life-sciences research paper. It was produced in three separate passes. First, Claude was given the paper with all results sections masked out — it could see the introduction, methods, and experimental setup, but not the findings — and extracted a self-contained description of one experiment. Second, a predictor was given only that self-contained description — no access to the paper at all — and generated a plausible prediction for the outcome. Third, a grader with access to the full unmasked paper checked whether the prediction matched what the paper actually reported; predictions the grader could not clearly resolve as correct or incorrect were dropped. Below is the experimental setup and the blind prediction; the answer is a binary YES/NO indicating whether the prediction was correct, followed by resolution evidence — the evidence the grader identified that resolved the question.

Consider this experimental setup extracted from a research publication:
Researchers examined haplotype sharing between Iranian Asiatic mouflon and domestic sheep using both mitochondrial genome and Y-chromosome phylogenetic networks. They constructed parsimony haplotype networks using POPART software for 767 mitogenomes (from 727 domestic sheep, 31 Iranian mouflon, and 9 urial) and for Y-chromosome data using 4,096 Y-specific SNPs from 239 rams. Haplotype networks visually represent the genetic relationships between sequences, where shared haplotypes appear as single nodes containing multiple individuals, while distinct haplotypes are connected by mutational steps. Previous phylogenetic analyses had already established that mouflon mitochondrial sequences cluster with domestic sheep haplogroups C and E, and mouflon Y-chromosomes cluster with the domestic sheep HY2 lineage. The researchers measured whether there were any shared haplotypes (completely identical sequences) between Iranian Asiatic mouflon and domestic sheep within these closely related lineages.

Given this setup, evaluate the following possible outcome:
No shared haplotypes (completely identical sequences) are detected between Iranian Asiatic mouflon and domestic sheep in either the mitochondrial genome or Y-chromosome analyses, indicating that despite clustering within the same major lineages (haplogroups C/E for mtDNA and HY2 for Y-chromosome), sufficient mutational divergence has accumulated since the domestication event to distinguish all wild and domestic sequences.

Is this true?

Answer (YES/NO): NO